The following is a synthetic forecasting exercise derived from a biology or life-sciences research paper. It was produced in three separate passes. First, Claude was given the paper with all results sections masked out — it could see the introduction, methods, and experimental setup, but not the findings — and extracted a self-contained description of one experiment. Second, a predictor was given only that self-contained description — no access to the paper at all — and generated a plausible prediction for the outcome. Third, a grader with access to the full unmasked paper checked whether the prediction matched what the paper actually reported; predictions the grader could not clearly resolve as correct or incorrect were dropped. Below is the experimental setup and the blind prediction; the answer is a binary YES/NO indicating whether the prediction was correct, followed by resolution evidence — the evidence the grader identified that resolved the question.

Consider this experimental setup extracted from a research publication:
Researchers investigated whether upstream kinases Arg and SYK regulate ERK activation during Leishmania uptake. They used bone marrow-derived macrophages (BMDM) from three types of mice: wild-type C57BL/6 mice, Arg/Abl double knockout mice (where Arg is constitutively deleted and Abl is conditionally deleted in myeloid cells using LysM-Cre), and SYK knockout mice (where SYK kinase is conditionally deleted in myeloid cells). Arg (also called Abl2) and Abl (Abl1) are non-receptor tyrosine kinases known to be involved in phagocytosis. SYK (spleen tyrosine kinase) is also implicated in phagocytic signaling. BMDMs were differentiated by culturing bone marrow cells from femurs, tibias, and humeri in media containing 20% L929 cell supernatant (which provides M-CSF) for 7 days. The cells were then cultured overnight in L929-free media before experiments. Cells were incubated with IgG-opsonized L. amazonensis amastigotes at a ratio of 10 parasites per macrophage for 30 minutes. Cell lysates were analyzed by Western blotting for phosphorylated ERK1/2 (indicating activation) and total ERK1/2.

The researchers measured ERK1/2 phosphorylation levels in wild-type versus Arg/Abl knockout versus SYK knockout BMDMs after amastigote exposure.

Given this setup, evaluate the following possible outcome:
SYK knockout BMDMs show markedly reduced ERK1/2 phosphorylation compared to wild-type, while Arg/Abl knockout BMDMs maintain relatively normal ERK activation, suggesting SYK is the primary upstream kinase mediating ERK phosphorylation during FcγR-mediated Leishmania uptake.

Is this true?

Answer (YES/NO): NO